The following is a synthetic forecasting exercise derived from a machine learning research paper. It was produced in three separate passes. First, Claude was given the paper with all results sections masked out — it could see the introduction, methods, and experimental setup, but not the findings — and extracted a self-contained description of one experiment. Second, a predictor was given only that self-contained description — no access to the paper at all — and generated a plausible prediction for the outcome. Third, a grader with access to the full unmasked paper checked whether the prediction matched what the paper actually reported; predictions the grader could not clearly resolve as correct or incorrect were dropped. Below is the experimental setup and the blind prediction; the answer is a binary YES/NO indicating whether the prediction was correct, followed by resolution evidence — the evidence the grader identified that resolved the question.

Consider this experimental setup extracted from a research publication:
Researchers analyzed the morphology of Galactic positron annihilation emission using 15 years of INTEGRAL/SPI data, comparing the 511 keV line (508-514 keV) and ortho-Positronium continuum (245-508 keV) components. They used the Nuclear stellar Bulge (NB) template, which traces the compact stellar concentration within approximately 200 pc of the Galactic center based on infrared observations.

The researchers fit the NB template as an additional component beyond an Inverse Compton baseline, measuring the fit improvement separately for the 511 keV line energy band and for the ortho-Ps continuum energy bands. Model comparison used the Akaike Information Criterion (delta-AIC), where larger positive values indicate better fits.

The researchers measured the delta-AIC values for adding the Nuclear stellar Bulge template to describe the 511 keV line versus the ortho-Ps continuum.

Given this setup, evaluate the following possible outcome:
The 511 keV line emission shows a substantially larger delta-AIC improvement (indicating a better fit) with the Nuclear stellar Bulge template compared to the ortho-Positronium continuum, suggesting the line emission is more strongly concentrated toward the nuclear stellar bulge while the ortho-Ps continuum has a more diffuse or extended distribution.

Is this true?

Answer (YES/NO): NO